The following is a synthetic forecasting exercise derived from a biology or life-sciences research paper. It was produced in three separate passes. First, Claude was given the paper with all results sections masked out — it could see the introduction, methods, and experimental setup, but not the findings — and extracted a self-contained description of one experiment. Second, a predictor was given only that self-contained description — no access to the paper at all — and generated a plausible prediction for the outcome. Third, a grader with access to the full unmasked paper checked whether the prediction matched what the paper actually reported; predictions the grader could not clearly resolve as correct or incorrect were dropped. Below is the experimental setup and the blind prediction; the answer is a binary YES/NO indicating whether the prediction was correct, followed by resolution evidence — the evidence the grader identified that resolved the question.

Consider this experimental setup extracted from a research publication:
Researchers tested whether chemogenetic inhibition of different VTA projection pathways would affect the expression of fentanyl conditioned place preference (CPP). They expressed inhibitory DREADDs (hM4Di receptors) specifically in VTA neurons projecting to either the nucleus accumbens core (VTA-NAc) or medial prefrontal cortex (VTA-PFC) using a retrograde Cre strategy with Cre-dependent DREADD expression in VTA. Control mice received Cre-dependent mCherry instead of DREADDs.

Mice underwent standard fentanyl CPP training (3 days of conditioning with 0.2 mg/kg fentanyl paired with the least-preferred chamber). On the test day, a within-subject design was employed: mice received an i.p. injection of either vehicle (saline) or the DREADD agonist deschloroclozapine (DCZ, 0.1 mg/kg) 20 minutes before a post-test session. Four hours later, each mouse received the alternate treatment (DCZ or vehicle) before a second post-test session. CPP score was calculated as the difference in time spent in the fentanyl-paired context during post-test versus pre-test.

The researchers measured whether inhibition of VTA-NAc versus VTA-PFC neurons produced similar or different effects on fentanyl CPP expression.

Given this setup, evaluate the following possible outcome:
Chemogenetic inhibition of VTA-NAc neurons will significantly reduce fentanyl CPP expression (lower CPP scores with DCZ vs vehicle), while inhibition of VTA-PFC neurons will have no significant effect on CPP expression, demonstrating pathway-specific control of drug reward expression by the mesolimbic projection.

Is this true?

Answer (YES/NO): NO